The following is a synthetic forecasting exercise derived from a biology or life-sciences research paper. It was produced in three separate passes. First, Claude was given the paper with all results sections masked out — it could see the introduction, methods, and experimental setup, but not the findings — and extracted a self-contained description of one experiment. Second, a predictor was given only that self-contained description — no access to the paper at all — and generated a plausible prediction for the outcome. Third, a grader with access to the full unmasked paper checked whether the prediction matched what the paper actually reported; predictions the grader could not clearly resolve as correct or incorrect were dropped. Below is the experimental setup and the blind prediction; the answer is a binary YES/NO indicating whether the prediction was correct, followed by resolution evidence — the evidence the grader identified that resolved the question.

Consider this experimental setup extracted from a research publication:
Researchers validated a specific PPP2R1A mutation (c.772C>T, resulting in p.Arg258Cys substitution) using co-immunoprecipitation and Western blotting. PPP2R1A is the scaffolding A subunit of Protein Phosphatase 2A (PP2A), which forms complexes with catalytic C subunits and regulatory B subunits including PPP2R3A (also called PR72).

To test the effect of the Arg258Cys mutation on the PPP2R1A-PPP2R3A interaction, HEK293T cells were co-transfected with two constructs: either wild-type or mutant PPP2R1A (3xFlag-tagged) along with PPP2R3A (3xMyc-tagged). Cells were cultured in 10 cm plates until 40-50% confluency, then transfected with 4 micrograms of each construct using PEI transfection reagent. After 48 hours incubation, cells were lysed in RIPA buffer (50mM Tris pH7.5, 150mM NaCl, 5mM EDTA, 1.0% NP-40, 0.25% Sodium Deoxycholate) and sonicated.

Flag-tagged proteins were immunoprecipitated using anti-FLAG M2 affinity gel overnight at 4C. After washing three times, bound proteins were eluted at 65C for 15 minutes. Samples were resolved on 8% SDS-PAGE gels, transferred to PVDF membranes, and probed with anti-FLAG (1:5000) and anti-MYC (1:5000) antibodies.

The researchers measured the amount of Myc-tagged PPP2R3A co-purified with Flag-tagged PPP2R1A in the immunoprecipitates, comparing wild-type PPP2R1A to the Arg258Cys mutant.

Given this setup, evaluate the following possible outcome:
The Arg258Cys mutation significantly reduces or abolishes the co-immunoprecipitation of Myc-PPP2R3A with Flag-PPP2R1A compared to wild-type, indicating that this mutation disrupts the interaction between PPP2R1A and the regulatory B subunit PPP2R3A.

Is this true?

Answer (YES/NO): YES